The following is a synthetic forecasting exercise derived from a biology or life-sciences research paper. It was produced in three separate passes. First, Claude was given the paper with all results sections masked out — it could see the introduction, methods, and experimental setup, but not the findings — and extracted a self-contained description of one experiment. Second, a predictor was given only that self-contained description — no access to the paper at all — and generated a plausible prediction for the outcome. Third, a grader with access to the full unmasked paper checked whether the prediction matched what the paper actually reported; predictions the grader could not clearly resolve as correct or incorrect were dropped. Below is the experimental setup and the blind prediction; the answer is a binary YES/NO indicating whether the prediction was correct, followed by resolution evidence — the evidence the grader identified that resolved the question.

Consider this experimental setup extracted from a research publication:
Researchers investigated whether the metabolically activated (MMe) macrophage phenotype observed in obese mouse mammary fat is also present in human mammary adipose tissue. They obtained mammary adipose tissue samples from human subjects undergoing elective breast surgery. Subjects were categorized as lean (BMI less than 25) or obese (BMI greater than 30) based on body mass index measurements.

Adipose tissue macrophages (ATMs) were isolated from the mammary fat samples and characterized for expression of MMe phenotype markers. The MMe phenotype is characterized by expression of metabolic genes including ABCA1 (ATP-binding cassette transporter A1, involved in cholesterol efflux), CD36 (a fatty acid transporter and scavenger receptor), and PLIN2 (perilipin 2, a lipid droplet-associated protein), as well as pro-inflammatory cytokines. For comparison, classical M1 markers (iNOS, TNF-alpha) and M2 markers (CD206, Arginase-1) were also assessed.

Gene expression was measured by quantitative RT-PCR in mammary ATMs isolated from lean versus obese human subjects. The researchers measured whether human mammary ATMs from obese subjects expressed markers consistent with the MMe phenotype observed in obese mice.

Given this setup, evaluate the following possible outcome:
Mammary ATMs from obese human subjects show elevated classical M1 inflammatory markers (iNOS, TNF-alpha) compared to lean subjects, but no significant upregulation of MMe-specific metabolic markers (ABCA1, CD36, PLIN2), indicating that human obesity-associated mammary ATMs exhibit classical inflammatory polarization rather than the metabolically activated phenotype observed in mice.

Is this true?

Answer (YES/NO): NO